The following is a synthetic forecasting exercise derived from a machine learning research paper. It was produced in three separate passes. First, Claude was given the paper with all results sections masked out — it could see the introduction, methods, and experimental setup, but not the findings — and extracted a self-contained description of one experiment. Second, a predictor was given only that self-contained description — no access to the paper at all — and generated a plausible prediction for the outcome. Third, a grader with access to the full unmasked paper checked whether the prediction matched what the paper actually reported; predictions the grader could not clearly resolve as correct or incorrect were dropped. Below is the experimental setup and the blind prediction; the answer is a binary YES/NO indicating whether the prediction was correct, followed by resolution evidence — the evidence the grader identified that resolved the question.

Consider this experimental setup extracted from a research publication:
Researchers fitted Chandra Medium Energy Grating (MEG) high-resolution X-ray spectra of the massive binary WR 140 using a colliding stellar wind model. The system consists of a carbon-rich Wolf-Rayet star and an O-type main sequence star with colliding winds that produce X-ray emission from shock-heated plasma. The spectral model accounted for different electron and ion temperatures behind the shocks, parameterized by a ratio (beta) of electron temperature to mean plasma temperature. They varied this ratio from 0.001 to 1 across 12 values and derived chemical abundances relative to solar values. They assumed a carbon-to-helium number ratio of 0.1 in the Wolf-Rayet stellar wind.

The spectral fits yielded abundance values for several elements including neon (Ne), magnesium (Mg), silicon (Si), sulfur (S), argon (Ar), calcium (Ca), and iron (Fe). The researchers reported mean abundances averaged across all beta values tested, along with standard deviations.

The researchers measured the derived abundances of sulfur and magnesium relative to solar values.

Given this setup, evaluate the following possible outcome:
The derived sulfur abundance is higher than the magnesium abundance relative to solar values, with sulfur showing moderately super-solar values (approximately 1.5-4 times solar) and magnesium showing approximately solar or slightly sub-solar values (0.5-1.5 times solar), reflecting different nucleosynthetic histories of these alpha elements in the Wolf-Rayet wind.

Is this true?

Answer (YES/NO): NO